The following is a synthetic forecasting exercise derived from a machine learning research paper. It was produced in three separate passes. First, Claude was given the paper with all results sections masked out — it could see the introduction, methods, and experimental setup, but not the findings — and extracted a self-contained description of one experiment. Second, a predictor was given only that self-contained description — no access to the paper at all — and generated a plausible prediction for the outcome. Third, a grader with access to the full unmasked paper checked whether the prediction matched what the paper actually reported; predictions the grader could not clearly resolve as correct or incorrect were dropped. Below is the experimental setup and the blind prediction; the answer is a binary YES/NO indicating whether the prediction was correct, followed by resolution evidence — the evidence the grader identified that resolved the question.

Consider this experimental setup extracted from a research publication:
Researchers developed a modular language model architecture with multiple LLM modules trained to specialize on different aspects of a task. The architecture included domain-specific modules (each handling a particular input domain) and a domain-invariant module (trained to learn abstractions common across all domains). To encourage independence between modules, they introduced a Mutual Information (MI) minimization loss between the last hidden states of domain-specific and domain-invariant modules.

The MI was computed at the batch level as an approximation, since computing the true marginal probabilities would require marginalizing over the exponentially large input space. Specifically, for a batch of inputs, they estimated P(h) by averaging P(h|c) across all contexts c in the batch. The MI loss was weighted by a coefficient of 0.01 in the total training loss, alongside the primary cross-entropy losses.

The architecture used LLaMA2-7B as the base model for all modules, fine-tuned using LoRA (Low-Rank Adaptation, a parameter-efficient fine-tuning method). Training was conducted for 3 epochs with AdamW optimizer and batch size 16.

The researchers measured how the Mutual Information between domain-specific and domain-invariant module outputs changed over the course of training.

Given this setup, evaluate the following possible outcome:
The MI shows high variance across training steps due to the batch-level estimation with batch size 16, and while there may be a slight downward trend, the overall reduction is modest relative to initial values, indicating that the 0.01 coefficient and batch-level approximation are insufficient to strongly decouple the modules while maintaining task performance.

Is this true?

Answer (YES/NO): NO